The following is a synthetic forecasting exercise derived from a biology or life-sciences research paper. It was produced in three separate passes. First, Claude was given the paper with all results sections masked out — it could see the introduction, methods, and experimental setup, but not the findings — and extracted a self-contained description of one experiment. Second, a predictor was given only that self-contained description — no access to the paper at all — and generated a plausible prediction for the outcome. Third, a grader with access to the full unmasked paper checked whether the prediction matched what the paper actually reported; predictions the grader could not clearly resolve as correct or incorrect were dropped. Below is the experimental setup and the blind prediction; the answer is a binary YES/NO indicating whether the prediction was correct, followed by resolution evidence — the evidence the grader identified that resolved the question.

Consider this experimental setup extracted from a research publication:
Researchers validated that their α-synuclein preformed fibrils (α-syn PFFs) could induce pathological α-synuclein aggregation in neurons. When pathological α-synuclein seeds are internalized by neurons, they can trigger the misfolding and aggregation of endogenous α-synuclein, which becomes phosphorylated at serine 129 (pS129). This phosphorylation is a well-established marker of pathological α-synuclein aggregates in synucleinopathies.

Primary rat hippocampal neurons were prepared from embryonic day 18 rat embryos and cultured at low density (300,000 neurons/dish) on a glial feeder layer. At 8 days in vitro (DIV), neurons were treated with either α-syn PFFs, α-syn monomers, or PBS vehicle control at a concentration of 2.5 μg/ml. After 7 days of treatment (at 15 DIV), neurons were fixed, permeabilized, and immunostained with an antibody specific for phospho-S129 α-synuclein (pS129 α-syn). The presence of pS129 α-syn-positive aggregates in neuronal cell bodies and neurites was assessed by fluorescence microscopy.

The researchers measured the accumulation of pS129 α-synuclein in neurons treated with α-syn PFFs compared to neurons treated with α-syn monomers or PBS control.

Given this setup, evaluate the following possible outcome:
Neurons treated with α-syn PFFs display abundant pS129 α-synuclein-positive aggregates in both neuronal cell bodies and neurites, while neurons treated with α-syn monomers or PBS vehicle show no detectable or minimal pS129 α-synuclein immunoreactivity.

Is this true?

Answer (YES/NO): NO